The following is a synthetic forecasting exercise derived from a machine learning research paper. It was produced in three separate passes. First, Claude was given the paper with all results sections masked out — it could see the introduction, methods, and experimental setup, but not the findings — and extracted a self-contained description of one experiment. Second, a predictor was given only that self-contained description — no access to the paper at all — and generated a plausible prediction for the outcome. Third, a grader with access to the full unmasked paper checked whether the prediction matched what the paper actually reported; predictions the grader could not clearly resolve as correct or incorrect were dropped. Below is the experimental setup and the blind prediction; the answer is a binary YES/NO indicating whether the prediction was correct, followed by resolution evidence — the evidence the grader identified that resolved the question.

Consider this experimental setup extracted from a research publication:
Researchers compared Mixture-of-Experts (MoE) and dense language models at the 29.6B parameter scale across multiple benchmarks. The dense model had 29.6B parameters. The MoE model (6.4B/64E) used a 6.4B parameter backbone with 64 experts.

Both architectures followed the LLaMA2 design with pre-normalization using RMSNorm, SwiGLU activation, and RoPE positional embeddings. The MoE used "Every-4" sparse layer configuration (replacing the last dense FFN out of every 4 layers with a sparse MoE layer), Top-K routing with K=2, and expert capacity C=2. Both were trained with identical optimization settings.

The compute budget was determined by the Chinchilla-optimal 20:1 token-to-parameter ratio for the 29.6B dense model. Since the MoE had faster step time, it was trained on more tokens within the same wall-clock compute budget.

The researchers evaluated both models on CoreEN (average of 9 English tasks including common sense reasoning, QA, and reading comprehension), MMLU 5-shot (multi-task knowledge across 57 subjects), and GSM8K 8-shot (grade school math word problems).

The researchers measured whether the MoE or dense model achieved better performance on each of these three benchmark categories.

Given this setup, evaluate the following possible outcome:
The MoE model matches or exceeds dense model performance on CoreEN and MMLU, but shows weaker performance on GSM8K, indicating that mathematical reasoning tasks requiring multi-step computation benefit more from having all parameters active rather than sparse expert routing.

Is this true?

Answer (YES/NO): YES